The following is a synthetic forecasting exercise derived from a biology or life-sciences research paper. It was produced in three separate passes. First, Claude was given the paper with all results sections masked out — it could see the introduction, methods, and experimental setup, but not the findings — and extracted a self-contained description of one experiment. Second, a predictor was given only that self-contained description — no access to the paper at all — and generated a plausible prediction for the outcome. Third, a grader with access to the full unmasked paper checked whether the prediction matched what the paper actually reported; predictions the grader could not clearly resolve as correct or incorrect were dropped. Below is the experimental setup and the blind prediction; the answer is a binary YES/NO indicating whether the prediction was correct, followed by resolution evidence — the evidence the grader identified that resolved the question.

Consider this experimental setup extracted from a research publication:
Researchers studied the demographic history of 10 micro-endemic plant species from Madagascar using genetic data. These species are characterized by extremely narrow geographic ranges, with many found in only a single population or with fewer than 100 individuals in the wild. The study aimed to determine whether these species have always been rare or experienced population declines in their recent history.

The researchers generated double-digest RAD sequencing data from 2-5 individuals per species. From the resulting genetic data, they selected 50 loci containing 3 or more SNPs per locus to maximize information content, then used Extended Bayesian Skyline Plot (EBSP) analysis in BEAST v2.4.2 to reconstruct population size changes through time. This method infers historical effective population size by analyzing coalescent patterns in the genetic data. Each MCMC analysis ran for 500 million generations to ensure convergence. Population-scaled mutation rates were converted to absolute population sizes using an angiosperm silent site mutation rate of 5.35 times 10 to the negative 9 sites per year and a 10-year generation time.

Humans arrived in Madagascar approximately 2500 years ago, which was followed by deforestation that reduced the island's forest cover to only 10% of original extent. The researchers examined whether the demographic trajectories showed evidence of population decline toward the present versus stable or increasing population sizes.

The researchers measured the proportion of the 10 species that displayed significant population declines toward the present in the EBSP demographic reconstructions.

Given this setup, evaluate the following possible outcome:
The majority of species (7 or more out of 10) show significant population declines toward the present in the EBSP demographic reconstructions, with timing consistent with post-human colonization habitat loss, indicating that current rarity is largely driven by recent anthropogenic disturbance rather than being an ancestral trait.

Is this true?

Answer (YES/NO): NO